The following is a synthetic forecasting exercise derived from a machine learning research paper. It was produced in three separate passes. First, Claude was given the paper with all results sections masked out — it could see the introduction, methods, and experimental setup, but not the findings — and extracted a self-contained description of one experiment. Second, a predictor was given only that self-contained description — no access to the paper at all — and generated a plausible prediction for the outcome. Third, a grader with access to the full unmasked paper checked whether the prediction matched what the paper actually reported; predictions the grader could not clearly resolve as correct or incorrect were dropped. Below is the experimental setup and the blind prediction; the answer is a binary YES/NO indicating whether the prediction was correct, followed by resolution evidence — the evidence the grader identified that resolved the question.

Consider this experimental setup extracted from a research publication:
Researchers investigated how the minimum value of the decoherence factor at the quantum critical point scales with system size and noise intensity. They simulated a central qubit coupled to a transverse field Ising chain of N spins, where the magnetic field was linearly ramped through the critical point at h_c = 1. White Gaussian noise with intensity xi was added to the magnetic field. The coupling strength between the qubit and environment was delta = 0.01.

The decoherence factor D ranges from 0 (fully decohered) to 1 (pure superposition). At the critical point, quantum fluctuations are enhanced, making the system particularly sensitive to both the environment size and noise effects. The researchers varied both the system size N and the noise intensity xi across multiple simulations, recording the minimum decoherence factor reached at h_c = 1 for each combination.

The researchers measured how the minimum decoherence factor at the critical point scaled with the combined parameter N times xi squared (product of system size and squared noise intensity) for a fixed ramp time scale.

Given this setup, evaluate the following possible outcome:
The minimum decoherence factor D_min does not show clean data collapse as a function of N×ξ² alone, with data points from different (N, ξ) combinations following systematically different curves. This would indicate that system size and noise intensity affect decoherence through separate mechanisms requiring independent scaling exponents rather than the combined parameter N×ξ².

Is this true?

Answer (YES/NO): NO